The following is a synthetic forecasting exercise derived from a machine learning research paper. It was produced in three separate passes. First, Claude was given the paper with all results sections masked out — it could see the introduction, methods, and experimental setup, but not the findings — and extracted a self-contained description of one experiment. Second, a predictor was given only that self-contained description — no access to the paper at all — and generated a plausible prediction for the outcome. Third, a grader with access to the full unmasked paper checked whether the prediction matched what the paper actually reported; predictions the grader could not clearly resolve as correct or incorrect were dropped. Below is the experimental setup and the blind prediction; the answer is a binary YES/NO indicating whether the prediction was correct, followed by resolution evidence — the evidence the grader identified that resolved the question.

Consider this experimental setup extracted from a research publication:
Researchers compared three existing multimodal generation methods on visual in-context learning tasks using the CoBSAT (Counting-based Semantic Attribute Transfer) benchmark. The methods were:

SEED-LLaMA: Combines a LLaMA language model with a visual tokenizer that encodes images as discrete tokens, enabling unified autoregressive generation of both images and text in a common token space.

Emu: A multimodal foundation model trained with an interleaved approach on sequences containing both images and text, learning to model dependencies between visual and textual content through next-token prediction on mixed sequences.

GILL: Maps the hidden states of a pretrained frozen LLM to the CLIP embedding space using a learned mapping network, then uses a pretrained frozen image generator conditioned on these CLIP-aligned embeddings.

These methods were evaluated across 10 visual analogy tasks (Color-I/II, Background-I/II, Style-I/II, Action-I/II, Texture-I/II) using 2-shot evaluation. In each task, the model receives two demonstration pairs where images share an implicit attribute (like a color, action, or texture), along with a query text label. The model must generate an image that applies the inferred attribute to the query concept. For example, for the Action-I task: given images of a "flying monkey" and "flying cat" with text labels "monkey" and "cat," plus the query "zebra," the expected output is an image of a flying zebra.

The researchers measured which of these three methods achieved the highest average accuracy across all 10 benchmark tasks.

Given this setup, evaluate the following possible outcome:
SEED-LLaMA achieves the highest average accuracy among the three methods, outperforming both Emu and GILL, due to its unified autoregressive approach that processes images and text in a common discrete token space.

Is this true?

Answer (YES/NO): YES